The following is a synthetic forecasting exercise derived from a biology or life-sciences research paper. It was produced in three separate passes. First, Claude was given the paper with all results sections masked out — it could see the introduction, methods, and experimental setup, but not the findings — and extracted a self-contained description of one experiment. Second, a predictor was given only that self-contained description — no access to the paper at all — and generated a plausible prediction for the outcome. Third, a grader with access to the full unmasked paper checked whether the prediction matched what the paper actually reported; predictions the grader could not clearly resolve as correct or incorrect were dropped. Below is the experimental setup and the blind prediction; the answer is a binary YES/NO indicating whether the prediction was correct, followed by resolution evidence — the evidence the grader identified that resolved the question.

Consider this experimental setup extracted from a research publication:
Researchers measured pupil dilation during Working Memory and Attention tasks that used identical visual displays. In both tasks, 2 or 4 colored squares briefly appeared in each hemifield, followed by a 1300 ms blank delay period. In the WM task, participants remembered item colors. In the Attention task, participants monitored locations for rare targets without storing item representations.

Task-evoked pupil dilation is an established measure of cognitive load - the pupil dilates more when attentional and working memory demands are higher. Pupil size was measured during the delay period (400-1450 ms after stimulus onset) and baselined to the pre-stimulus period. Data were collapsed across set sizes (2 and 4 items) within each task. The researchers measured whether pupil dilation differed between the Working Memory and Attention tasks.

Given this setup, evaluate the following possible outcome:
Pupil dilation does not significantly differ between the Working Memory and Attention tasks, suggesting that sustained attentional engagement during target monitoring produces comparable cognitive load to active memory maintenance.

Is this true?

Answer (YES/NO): NO